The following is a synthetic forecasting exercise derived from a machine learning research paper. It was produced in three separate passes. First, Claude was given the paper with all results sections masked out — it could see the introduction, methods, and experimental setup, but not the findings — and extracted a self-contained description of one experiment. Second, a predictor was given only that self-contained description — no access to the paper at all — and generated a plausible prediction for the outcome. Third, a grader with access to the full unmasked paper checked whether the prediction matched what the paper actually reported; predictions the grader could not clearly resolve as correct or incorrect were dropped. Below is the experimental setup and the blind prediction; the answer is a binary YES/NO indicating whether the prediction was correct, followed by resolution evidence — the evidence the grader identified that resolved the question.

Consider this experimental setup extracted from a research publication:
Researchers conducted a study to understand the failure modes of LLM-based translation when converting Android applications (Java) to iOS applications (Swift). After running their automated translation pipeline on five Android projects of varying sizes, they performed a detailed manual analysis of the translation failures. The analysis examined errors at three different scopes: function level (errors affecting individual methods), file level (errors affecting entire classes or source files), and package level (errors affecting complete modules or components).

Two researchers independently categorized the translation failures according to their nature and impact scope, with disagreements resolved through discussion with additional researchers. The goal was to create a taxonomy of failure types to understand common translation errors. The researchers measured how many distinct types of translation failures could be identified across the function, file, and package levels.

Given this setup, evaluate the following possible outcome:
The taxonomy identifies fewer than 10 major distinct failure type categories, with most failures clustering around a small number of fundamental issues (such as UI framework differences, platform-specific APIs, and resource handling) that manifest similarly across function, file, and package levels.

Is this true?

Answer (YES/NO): NO